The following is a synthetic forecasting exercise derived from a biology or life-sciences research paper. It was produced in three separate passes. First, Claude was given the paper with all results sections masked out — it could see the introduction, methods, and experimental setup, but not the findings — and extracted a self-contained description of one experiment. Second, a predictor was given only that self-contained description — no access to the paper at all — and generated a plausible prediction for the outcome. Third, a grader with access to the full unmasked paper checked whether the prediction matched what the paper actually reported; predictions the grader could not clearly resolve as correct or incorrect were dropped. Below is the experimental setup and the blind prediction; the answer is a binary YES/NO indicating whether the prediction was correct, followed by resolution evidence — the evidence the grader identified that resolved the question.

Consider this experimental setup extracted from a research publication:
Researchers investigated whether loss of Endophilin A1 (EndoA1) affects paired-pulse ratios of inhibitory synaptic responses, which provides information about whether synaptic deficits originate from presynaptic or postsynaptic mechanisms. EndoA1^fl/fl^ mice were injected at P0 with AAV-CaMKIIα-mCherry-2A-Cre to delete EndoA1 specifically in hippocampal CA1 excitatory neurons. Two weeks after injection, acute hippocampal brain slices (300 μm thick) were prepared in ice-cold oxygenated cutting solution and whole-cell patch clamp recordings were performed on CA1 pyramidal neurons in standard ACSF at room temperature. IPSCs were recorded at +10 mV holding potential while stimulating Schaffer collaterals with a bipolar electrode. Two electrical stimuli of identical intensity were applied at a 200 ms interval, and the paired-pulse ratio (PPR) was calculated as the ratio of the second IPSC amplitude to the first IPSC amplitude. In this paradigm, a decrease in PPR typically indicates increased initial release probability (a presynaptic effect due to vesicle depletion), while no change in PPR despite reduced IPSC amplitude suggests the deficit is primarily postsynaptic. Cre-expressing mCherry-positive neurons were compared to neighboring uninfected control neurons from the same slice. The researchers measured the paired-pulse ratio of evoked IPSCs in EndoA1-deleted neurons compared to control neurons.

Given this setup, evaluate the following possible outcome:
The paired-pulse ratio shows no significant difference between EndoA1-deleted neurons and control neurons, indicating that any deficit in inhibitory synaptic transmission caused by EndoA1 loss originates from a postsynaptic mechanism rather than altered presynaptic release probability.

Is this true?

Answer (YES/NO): YES